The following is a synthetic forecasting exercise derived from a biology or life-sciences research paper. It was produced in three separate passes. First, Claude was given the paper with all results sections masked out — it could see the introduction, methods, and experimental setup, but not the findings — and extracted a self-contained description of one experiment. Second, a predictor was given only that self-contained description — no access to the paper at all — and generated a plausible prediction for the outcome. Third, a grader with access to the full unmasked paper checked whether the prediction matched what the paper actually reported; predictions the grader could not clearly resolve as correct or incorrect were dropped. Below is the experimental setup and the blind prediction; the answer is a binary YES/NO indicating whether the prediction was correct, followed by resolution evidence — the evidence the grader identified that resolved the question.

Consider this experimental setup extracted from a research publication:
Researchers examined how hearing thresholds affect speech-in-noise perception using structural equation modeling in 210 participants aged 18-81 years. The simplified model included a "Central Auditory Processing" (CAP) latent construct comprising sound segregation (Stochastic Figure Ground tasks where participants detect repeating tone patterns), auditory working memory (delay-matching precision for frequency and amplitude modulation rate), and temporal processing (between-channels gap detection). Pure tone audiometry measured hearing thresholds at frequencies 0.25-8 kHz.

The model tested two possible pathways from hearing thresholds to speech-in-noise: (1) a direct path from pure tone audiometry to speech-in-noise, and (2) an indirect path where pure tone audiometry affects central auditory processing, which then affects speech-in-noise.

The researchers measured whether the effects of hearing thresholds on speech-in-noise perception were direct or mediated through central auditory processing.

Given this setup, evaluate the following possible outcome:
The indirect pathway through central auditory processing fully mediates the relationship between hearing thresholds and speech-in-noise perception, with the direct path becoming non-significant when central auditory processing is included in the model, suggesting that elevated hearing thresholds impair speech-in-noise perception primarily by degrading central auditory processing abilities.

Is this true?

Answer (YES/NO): YES